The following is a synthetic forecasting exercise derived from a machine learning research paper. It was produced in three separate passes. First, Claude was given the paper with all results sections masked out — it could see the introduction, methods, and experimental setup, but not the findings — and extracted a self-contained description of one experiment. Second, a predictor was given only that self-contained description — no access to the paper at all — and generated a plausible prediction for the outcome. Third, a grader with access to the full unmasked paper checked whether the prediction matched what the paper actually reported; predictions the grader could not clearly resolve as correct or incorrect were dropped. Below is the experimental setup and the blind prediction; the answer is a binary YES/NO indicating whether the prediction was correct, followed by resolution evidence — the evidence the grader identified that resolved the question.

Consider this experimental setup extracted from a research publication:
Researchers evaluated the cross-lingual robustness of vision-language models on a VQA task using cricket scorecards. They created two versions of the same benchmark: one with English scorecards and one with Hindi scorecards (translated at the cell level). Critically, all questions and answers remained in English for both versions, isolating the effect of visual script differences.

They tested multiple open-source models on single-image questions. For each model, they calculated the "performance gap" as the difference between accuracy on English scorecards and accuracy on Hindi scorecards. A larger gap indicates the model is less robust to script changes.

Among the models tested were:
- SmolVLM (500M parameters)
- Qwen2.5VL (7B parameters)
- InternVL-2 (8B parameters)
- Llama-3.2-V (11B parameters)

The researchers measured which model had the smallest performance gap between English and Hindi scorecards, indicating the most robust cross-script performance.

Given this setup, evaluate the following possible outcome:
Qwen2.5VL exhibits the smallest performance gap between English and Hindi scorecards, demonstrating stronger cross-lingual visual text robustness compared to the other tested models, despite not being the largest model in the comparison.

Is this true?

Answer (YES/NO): NO